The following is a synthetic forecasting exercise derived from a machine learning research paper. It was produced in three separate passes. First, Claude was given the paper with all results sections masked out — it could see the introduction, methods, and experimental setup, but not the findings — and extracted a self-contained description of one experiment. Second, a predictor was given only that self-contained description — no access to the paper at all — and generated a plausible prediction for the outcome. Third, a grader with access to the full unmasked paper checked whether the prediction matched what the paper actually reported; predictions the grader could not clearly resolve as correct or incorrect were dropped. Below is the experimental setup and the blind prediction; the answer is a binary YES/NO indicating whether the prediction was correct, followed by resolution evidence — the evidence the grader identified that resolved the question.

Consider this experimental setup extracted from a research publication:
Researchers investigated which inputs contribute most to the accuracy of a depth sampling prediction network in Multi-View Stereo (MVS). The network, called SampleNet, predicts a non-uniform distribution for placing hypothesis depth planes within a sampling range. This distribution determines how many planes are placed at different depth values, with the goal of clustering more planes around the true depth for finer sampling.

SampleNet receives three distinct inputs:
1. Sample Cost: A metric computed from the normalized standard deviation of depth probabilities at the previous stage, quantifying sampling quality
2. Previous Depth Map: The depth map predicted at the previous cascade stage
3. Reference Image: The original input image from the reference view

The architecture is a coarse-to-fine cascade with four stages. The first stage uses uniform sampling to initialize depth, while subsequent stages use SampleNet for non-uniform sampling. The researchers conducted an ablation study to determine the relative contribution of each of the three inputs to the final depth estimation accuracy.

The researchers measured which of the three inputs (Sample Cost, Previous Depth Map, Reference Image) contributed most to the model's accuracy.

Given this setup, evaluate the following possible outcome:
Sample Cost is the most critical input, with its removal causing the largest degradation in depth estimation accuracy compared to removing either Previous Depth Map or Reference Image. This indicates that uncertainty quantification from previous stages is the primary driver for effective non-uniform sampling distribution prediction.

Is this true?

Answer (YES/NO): NO